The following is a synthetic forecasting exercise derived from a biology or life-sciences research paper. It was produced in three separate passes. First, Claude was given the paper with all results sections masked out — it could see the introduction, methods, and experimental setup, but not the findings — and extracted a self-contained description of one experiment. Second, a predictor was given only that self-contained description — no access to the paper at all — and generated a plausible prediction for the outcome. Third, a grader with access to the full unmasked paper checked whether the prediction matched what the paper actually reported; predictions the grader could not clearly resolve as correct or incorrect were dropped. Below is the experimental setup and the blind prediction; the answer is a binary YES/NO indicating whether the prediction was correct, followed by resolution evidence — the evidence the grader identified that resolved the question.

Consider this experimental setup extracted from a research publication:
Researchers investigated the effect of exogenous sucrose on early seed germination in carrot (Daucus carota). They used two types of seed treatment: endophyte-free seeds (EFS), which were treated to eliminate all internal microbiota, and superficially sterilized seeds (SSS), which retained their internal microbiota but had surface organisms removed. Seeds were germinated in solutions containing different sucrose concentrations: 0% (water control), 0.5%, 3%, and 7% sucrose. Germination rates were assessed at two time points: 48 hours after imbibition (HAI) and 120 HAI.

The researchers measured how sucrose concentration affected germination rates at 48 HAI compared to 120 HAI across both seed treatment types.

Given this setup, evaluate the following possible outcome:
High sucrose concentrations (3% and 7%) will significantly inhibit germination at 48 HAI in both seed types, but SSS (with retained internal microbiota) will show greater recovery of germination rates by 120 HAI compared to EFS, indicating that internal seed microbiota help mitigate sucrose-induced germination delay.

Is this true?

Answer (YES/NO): NO